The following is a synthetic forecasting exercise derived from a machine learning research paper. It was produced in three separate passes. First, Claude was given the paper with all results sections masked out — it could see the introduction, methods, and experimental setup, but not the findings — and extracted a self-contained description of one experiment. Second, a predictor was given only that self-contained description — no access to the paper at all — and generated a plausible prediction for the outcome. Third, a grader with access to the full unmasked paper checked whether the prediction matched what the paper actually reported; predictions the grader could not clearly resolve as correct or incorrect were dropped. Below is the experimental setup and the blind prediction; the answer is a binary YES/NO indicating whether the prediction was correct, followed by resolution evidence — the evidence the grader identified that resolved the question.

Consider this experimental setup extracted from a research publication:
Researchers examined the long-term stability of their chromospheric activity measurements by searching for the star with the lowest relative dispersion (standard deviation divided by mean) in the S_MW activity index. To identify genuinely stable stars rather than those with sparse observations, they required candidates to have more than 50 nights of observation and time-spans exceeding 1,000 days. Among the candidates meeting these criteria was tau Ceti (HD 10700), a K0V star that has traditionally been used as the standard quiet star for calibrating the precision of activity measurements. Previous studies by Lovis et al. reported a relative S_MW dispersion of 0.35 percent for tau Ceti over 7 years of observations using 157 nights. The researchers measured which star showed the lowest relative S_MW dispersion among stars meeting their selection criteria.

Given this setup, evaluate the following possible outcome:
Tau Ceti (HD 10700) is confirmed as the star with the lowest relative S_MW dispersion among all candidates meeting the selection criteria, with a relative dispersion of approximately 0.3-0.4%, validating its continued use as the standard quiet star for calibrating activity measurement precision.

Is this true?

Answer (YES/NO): NO